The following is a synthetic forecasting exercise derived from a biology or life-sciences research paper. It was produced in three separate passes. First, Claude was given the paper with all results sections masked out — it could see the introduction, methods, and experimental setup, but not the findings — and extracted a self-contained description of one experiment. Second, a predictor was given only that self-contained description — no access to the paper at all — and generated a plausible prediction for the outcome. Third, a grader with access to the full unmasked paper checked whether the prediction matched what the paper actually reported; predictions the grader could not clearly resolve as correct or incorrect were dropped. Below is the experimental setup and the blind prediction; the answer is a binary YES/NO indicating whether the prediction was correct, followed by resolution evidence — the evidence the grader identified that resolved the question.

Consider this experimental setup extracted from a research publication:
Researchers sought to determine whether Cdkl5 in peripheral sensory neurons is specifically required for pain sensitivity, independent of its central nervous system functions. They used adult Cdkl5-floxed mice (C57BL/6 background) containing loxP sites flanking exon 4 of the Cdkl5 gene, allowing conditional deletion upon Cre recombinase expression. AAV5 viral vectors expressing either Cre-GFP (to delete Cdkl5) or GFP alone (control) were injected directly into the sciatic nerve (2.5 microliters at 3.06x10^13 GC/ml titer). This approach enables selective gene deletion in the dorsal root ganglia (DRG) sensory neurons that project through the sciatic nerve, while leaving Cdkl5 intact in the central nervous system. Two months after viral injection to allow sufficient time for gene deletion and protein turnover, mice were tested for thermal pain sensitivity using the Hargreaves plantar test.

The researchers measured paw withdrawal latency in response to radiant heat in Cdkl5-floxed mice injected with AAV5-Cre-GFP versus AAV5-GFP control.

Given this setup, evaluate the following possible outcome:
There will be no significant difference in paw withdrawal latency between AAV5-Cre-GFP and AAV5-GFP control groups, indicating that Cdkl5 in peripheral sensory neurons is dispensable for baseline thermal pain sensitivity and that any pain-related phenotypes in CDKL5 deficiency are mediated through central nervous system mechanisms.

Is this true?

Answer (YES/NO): NO